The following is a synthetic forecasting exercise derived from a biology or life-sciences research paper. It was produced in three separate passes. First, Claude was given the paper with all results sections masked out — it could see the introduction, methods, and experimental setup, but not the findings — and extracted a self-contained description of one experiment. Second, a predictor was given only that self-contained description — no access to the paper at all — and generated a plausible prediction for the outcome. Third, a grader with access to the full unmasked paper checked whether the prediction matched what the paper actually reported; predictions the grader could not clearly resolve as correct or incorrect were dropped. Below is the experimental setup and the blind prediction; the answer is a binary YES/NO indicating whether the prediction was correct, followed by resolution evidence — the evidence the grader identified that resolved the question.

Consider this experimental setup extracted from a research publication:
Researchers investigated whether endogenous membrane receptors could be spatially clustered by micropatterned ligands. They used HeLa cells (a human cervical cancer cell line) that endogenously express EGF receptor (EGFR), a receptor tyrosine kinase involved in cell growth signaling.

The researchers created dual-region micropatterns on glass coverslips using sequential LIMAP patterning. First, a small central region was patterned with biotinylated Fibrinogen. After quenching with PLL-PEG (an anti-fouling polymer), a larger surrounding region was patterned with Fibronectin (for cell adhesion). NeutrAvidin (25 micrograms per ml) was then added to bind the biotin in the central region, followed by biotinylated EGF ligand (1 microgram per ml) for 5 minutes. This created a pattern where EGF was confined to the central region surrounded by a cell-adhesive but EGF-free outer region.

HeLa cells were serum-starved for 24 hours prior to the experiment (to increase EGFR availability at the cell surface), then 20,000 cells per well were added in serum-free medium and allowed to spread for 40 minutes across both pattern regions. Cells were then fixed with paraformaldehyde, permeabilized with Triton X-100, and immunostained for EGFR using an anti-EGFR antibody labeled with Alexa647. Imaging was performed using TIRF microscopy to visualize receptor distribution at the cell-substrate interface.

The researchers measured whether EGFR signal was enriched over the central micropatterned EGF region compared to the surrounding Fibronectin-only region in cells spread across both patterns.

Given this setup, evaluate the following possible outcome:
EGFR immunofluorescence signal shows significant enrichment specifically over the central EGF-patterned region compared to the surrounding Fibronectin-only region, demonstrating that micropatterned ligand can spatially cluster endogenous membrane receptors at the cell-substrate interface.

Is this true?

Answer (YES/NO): YES